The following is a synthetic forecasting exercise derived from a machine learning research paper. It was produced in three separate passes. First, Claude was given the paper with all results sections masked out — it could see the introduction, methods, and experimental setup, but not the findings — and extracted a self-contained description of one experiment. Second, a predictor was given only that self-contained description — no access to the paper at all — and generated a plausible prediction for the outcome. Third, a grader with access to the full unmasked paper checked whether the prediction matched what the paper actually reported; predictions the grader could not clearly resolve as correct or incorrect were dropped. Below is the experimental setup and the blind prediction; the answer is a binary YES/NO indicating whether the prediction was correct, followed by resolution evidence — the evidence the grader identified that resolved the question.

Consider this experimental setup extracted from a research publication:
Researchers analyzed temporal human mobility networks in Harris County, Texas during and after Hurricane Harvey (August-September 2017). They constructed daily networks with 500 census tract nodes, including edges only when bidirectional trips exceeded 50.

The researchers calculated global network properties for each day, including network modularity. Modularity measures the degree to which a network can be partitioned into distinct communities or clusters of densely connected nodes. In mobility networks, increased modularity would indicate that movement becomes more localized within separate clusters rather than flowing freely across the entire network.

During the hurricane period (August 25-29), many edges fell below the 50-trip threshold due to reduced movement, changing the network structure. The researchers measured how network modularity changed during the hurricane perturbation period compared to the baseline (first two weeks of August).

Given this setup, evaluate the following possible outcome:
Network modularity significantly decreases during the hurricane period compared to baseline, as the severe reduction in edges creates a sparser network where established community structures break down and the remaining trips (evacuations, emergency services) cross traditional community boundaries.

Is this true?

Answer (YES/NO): NO